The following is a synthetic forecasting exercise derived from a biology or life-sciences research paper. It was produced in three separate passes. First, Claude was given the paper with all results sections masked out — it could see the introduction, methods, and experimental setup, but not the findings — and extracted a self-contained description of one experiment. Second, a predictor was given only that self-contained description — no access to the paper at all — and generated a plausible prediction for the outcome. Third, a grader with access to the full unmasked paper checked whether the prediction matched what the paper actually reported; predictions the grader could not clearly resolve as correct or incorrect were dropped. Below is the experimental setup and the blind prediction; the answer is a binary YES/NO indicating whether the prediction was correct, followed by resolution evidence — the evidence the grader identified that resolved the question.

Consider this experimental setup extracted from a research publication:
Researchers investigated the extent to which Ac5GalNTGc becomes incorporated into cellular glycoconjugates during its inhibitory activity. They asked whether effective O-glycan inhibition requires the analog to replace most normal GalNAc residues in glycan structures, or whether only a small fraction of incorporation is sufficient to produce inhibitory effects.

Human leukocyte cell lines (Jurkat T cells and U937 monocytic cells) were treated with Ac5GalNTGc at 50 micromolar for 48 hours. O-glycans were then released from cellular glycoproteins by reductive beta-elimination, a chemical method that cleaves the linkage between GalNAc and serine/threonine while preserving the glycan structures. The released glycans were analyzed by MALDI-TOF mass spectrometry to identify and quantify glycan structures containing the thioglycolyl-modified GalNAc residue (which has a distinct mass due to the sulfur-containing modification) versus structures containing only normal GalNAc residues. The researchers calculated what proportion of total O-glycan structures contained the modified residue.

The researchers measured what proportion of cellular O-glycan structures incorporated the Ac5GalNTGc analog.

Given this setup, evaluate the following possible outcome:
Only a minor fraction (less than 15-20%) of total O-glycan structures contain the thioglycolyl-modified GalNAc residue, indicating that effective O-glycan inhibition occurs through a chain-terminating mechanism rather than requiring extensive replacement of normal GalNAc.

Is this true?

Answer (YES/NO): YES